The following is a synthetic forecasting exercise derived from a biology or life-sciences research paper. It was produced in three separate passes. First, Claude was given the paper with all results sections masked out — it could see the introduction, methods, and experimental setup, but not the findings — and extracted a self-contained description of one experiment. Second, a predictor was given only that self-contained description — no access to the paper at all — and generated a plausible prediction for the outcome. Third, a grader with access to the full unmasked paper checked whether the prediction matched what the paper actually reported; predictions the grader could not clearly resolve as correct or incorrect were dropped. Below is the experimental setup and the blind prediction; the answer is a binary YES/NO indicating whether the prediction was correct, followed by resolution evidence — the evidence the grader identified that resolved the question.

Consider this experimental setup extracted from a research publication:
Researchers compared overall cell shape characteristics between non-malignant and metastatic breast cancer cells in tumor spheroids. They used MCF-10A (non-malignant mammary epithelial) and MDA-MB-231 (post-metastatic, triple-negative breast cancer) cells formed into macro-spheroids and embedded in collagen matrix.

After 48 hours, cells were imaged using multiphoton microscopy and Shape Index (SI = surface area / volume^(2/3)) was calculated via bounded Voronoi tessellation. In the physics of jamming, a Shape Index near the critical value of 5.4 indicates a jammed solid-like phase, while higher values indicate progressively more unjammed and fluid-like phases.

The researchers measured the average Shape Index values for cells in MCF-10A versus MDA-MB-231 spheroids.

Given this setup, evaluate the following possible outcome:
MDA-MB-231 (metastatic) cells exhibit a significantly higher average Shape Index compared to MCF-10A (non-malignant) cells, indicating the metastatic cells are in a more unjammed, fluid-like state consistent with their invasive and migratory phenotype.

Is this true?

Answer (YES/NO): YES